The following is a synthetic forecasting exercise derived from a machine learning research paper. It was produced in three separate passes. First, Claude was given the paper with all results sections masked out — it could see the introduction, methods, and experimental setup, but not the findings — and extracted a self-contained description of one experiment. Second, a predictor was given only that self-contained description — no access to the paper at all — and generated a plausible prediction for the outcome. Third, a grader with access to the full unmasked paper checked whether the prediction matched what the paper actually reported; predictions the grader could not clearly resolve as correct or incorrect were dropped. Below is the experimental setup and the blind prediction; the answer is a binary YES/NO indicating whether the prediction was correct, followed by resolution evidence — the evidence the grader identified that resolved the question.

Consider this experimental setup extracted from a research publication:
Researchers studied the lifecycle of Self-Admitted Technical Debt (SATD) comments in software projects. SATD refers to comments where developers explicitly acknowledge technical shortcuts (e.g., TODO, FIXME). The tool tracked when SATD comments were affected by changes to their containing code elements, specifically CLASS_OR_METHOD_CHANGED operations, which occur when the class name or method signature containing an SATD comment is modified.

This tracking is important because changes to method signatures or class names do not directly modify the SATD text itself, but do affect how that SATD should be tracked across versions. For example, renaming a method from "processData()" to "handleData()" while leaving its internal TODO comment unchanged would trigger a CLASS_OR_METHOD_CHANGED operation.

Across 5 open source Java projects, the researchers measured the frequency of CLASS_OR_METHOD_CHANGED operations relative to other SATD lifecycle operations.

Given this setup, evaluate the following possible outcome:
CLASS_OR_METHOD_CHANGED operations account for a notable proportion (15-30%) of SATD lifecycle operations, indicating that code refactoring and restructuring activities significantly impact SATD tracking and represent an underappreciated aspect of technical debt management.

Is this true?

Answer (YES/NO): NO